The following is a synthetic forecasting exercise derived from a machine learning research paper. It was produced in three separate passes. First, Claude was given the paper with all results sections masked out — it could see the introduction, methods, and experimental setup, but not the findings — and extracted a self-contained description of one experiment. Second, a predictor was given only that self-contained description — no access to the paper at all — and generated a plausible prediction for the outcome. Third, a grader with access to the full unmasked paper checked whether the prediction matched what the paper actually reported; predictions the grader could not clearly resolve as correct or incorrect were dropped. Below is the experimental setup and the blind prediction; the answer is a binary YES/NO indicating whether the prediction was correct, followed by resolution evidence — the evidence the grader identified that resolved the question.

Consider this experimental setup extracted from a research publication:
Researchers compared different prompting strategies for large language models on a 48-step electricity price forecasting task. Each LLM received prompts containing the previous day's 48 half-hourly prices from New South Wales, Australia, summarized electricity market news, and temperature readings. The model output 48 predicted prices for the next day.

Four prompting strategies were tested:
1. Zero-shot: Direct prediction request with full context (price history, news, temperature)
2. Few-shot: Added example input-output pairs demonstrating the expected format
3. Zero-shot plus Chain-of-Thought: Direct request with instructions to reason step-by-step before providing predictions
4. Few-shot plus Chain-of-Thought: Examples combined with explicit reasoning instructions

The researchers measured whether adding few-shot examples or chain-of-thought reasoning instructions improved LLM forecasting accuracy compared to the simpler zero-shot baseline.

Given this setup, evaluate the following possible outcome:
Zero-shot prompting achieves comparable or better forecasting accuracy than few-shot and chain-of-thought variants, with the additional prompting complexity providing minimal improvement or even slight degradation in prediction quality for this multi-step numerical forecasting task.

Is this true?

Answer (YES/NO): NO